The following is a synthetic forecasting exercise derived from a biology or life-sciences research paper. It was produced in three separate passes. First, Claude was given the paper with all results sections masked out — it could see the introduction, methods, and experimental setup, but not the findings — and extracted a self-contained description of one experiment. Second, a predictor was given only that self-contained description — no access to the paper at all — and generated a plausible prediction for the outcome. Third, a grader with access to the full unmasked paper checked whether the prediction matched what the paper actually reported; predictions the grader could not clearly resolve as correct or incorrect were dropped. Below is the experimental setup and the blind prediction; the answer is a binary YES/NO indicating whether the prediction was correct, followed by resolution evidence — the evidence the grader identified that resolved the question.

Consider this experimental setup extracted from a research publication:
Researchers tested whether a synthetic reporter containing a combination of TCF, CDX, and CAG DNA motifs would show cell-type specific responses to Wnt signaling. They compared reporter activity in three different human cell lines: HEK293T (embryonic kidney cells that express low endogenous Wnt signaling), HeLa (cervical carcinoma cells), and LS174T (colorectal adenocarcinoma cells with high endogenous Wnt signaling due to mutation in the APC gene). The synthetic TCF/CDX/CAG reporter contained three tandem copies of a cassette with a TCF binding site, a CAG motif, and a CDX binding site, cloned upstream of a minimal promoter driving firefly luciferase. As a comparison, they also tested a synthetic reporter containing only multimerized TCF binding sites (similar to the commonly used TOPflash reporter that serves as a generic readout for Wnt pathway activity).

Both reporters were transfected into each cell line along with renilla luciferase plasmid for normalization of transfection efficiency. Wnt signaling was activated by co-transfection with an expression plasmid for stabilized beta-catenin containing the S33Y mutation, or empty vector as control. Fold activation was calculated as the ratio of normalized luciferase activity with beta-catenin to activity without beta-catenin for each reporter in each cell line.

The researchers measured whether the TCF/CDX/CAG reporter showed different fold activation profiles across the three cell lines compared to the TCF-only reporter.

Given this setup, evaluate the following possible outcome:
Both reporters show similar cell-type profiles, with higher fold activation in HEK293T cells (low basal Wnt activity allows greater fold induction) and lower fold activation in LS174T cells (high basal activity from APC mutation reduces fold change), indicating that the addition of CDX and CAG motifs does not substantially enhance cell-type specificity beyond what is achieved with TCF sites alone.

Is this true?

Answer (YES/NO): NO